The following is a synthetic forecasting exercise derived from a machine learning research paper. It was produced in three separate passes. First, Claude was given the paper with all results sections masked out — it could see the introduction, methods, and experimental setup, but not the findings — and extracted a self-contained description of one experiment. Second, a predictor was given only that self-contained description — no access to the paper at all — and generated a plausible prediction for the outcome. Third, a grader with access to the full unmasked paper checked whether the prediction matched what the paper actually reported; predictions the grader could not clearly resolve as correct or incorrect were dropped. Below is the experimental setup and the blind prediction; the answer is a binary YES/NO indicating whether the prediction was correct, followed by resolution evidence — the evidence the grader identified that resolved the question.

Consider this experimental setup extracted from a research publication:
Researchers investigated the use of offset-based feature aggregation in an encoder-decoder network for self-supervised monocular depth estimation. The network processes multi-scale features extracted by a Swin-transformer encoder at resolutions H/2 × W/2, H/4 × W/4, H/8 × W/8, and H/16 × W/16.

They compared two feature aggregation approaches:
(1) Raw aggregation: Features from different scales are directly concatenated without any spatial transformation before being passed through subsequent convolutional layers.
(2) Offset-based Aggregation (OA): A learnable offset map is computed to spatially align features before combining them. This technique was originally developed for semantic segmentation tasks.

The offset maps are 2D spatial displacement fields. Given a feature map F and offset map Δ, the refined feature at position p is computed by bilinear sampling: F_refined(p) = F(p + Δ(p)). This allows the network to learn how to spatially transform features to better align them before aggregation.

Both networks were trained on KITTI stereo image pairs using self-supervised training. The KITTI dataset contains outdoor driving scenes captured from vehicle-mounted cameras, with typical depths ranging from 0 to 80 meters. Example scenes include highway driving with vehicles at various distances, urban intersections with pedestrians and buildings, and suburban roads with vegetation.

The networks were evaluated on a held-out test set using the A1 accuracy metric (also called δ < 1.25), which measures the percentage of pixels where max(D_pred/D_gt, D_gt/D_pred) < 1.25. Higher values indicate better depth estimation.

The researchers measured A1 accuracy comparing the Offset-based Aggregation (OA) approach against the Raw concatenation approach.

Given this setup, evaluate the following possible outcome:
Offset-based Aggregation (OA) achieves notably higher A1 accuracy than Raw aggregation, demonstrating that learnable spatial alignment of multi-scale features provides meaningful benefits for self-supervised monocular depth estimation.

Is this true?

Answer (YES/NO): NO